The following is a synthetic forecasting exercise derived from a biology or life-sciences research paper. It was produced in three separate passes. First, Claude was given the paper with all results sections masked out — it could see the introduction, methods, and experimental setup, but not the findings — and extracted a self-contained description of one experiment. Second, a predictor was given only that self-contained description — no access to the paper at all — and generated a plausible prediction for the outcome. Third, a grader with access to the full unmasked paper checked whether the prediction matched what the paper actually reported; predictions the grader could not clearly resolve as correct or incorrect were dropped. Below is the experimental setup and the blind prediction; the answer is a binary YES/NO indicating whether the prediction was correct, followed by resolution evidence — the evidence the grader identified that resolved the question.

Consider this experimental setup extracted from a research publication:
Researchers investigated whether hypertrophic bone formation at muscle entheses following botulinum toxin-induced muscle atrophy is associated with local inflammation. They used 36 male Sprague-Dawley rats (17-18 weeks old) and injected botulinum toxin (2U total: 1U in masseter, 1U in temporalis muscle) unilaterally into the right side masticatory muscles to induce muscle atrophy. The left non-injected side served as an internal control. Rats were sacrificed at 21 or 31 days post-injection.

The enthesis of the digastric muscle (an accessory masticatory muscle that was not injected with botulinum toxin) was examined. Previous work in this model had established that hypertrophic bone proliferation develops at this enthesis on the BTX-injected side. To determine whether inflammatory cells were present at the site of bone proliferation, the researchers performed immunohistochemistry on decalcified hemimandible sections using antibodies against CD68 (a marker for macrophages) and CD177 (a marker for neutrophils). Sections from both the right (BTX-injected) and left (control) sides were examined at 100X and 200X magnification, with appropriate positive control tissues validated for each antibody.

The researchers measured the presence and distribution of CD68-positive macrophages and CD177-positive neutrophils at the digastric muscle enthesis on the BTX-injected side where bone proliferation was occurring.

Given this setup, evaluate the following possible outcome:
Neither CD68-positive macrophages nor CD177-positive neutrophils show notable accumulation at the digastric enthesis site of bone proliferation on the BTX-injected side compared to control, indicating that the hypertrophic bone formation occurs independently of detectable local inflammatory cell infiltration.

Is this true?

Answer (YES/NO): YES